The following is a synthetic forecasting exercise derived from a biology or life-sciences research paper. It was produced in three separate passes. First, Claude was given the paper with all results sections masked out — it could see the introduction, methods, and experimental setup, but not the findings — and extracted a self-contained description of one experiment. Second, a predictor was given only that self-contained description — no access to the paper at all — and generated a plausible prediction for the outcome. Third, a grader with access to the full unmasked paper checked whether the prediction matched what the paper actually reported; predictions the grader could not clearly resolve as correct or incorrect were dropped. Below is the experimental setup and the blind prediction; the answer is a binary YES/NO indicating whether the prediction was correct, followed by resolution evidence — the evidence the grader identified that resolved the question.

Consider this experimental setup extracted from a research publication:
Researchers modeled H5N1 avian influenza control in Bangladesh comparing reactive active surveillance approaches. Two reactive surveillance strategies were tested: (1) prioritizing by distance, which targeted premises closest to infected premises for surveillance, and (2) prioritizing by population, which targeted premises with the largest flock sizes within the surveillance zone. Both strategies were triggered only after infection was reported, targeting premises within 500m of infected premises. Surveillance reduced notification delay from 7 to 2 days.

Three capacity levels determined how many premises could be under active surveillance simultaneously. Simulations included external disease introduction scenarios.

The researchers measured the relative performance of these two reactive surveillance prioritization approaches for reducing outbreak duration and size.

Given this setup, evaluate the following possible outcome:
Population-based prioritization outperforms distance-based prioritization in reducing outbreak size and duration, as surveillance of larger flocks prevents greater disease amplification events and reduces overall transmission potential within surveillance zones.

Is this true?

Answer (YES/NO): NO